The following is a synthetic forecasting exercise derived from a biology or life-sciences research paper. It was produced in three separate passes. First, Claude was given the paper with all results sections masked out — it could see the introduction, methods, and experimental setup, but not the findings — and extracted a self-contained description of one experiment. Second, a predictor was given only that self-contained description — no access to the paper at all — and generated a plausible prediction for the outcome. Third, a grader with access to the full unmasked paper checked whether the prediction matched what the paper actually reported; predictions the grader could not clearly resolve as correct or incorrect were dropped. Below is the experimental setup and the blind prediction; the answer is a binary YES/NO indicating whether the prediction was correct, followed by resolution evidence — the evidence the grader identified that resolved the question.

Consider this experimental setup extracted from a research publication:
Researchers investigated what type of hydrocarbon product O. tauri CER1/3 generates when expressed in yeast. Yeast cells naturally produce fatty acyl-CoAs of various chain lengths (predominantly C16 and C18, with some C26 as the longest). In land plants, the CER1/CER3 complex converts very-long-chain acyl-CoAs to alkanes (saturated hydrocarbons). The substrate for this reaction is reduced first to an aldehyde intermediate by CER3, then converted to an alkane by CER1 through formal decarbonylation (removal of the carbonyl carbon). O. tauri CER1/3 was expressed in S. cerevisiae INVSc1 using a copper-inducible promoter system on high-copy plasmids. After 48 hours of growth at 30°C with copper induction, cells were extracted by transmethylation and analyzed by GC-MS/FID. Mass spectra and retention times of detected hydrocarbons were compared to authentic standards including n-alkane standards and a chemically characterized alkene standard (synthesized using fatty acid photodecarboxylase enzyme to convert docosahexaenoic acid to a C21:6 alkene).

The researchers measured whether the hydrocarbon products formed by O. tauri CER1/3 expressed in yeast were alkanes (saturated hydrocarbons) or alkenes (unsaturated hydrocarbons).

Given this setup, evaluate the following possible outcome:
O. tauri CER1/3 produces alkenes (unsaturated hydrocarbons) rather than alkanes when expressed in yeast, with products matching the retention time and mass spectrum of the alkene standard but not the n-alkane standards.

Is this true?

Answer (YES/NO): NO